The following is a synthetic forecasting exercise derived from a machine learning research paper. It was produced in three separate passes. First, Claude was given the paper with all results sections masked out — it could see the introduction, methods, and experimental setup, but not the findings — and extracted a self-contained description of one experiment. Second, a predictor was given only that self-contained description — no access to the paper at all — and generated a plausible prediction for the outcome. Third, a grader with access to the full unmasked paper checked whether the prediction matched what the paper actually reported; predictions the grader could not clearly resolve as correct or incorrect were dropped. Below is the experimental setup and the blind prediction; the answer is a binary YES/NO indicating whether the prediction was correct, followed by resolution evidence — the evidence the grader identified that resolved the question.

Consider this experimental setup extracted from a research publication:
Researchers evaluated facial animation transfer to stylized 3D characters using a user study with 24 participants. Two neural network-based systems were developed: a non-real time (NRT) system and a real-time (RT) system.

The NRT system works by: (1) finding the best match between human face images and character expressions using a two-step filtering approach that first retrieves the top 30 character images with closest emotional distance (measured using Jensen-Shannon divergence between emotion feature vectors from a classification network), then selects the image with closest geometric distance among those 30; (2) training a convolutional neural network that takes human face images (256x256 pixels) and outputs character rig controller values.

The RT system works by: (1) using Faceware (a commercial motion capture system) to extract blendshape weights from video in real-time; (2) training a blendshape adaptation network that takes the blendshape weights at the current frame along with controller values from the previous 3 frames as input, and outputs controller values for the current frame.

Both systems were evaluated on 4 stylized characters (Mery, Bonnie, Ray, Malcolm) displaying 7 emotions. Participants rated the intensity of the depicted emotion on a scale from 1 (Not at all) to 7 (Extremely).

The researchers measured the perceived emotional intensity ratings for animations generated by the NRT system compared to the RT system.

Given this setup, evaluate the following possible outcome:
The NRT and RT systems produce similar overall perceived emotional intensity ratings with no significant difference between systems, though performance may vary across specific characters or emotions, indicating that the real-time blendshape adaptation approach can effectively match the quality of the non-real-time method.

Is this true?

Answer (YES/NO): NO